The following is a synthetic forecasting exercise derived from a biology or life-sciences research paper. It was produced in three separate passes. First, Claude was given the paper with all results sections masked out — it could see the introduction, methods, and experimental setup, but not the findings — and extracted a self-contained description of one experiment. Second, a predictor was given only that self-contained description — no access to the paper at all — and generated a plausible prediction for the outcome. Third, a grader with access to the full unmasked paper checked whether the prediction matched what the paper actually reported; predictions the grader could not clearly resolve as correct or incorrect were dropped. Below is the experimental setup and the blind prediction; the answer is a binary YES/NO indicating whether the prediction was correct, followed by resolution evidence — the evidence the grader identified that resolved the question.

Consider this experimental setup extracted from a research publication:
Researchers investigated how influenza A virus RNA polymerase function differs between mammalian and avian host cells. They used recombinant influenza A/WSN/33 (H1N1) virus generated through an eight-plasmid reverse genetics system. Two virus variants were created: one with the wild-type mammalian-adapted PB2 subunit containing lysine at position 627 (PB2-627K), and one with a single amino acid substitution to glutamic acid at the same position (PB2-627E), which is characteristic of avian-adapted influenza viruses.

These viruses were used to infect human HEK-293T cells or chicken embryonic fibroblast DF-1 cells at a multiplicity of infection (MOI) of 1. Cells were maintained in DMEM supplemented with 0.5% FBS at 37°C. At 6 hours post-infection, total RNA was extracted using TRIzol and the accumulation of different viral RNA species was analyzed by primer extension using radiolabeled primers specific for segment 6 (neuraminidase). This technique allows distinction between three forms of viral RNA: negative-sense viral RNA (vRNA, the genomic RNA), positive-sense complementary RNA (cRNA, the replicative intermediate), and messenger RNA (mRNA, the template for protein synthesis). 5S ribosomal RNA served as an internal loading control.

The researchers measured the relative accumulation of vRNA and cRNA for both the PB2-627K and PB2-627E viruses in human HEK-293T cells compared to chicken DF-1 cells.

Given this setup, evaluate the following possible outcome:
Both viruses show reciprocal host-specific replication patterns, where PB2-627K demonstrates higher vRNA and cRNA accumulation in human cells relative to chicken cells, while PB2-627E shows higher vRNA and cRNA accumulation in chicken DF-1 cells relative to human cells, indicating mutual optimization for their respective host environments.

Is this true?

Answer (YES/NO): NO